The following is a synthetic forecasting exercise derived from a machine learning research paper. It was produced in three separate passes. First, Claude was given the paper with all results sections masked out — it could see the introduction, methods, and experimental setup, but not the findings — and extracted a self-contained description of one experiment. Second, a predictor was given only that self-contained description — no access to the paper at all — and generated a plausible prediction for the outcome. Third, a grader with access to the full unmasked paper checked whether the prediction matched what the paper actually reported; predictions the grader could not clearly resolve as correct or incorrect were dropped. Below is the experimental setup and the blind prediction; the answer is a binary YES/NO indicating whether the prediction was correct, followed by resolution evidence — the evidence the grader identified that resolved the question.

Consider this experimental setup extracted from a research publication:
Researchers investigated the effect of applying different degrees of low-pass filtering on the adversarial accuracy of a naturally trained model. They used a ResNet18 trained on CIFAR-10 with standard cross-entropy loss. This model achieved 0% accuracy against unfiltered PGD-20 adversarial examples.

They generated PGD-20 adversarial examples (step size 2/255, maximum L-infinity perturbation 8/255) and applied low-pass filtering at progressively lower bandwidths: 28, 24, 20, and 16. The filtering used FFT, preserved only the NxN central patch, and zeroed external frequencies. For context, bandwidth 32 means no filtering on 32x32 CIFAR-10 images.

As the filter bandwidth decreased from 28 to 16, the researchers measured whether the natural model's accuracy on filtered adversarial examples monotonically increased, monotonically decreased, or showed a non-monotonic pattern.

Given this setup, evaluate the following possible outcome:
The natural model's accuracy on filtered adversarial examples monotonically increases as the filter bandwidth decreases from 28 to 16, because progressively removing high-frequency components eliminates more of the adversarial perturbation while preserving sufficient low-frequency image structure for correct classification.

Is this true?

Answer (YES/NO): NO